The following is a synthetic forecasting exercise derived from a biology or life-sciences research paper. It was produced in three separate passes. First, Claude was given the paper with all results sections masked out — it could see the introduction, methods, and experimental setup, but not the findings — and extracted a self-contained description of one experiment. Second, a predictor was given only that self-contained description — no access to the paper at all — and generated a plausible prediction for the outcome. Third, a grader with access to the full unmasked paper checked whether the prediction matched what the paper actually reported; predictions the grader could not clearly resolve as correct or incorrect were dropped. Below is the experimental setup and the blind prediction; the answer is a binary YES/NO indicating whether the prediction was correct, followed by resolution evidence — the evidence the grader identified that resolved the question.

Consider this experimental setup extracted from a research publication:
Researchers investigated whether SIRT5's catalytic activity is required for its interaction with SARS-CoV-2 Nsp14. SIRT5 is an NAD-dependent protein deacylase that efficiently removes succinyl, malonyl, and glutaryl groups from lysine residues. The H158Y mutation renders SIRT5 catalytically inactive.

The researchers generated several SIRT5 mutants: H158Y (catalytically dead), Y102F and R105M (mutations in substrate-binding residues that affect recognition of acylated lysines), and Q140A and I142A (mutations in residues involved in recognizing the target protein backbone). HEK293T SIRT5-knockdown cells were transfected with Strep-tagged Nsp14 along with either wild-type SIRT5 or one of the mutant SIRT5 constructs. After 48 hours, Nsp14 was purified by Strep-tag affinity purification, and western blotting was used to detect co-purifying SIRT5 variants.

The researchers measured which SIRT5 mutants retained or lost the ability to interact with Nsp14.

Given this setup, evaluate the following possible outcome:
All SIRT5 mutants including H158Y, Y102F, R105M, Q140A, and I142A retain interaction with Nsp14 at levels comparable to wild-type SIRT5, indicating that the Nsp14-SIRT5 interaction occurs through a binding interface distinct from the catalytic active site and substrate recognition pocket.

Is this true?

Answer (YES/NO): NO